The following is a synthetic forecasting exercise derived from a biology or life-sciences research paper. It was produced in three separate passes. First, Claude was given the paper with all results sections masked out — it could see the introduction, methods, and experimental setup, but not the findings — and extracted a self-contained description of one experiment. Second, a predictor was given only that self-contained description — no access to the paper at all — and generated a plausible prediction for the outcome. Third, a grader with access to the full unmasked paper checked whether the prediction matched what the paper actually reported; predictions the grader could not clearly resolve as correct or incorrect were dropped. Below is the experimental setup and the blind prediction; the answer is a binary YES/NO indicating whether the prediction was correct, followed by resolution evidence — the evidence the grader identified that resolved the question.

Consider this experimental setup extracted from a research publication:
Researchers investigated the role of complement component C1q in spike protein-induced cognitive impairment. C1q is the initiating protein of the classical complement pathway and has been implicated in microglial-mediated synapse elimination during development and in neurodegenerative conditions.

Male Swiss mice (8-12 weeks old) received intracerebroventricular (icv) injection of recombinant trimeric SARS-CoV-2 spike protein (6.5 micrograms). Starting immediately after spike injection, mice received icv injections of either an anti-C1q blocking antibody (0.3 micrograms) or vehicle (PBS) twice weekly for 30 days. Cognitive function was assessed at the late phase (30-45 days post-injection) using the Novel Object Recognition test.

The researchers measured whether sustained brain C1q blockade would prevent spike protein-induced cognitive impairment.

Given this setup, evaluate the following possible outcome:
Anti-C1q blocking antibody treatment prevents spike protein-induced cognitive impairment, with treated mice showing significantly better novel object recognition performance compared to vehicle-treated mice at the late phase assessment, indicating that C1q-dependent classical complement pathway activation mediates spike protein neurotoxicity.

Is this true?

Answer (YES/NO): YES